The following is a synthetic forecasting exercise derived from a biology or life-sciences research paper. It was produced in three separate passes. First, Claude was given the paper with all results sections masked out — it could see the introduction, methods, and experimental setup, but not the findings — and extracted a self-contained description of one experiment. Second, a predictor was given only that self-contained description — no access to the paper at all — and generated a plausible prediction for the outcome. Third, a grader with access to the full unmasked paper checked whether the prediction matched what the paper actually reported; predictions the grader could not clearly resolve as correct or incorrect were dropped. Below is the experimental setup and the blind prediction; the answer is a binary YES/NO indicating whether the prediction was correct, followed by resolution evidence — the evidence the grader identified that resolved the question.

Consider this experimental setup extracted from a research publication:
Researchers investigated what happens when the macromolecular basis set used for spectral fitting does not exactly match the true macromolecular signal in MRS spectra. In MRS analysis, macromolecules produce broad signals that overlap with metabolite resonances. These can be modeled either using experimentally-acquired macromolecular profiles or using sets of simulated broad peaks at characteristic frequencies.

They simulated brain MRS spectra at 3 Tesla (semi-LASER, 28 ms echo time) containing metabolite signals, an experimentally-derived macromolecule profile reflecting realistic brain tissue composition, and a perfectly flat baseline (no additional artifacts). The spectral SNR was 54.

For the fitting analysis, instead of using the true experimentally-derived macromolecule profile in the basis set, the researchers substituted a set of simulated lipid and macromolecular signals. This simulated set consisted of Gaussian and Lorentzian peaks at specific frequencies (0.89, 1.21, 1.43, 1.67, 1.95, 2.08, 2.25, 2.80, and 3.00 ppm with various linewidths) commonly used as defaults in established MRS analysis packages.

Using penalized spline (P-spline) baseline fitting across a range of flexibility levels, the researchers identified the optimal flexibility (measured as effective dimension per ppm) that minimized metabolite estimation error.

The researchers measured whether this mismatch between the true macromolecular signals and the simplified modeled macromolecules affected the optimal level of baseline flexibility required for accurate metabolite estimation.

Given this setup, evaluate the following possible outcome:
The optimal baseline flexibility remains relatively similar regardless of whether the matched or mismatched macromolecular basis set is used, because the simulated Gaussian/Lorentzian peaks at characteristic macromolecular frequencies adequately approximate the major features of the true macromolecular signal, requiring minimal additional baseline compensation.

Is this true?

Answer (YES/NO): NO